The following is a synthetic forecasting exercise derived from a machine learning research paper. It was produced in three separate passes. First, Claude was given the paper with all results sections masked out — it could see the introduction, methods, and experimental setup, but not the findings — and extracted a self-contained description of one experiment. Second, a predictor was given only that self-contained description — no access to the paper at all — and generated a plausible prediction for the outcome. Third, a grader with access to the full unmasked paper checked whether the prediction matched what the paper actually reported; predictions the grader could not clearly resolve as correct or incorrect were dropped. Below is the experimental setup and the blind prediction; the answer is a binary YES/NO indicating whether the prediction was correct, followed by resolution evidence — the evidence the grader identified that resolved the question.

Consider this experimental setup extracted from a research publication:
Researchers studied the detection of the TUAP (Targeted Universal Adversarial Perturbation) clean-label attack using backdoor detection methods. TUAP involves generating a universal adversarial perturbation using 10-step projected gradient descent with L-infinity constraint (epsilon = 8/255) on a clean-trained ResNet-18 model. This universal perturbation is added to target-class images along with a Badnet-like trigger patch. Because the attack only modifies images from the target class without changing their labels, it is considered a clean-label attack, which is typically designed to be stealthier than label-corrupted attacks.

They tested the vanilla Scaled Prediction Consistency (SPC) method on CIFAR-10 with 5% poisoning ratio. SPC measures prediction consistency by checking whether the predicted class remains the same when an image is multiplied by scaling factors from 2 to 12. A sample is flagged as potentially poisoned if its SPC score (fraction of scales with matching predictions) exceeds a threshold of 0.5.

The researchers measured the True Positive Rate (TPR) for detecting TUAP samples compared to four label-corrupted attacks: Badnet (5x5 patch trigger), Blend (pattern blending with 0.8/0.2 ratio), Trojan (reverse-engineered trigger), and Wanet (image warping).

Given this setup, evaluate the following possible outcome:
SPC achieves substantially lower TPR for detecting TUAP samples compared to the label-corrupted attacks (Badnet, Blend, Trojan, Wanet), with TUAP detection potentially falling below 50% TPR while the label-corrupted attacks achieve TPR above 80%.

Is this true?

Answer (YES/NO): NO